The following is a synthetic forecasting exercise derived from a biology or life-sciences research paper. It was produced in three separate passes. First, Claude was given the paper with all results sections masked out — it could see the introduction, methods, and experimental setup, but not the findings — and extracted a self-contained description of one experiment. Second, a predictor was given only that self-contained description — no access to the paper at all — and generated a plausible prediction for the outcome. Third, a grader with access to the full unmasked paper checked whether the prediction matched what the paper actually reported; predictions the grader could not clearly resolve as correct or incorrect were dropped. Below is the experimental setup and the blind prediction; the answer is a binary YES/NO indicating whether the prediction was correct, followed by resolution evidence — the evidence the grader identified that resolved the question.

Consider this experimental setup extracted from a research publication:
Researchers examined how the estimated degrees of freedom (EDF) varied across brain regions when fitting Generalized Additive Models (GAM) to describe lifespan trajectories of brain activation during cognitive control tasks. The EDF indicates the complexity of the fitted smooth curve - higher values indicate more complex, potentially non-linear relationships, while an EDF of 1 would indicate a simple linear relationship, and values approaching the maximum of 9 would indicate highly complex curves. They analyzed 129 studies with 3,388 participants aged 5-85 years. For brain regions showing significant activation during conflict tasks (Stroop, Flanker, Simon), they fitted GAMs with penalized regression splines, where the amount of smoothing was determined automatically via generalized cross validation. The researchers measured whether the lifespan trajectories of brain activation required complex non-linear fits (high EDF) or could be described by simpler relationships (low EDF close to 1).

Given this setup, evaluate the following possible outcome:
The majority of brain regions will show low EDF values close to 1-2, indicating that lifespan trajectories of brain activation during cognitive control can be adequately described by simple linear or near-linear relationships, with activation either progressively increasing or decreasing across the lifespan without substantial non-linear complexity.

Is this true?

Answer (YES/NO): NO